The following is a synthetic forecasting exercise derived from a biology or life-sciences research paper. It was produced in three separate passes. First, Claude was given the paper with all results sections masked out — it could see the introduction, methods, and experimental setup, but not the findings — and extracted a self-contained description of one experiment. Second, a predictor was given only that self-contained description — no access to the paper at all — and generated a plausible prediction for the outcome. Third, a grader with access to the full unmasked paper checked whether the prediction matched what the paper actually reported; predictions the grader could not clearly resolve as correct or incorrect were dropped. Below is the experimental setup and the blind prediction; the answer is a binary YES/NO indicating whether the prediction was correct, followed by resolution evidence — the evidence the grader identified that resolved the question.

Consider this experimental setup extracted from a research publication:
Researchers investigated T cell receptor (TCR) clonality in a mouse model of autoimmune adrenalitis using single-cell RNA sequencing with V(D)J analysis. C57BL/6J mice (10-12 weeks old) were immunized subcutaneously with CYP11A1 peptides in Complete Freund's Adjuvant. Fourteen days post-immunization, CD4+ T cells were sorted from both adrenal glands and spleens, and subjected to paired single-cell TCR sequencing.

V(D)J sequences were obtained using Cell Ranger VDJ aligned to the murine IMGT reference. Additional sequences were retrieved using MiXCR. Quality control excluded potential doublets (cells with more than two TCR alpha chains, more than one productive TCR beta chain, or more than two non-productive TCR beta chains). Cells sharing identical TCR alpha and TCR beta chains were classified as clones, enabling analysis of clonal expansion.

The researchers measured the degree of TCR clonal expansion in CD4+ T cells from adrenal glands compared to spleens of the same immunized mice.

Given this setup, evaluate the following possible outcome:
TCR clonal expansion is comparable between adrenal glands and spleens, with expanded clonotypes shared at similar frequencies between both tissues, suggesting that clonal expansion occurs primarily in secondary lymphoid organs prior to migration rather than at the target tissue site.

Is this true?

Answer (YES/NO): NO